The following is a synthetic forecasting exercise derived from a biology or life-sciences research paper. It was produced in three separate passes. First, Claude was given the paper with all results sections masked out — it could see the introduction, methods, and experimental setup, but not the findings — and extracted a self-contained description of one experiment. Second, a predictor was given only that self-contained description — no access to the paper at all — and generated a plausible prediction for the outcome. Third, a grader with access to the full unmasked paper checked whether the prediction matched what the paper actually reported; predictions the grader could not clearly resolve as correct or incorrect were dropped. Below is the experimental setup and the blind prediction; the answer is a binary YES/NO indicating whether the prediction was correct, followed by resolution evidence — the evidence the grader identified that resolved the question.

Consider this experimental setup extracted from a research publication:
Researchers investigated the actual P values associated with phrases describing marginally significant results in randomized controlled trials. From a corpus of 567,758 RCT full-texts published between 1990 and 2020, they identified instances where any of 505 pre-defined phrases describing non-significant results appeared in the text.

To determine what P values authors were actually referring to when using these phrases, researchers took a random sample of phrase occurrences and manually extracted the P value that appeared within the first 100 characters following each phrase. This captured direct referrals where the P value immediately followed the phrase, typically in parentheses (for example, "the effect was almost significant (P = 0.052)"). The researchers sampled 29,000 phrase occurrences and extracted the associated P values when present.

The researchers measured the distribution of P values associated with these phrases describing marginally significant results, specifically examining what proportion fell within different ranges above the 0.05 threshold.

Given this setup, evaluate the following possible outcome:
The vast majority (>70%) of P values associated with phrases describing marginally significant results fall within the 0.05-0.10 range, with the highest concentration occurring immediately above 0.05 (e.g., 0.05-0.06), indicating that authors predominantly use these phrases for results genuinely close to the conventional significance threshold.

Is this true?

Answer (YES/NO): NO